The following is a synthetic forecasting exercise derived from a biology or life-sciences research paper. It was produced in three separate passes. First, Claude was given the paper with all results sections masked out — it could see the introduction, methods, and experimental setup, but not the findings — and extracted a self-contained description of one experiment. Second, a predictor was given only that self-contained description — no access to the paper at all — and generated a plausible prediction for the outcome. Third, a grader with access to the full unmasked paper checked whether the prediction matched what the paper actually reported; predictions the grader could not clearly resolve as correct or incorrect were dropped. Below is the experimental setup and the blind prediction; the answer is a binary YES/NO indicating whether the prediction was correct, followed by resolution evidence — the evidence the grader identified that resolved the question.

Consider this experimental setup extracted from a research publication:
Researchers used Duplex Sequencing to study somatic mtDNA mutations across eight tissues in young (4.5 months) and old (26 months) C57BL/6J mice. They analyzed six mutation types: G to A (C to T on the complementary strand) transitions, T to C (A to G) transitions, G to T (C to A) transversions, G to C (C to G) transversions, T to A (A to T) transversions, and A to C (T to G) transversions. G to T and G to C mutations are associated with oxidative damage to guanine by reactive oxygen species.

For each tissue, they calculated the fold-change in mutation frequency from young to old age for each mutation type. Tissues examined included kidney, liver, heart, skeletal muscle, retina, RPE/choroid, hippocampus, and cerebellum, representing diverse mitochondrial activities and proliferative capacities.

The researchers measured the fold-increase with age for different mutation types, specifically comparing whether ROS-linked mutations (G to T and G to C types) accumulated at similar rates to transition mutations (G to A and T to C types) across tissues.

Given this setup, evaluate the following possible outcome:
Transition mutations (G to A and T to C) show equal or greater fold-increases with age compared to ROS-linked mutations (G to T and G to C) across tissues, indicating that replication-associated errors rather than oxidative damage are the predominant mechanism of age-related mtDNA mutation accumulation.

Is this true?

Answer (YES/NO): YES